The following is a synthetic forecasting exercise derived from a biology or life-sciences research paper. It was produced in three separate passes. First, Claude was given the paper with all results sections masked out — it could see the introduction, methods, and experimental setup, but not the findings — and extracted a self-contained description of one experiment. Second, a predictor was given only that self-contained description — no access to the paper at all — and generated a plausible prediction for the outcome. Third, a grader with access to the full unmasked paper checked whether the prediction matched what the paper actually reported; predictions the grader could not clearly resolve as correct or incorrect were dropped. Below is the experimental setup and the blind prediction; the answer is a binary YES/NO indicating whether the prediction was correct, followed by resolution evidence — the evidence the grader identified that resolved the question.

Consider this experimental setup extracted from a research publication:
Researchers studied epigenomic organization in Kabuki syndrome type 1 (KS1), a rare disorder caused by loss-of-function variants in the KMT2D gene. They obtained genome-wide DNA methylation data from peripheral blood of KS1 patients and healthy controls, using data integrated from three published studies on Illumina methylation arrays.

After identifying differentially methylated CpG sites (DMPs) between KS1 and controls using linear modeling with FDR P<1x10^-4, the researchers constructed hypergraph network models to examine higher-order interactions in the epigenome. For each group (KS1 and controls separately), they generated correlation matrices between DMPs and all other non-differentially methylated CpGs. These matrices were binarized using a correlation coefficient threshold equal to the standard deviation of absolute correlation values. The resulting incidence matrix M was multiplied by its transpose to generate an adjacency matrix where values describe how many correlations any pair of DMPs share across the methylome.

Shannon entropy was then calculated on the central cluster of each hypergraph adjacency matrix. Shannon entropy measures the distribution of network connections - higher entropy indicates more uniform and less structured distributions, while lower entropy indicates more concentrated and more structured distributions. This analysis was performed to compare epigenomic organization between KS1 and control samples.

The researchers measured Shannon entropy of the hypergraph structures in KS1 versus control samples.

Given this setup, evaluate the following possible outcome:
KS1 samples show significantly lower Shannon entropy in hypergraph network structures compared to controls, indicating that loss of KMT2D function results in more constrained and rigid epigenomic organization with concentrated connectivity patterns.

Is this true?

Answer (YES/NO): YES